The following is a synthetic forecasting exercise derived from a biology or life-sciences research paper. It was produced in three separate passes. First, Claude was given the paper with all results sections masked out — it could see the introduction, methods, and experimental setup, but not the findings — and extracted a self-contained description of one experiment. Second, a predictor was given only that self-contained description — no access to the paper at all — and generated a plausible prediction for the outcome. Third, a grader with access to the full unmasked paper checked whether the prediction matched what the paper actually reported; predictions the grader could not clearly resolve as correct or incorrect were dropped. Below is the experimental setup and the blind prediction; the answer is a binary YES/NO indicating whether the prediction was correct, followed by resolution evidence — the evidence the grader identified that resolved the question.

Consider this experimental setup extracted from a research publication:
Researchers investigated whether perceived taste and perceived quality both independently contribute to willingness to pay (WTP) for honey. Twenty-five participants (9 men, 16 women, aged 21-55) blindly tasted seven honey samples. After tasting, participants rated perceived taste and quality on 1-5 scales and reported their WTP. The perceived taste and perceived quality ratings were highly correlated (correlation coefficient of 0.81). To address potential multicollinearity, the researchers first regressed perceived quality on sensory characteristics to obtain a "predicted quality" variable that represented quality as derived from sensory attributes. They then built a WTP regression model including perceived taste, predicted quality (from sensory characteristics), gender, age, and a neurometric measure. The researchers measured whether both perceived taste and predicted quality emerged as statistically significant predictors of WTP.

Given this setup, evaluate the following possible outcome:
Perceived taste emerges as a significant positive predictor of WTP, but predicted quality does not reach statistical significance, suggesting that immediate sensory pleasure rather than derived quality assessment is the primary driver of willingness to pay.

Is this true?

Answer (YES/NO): NO